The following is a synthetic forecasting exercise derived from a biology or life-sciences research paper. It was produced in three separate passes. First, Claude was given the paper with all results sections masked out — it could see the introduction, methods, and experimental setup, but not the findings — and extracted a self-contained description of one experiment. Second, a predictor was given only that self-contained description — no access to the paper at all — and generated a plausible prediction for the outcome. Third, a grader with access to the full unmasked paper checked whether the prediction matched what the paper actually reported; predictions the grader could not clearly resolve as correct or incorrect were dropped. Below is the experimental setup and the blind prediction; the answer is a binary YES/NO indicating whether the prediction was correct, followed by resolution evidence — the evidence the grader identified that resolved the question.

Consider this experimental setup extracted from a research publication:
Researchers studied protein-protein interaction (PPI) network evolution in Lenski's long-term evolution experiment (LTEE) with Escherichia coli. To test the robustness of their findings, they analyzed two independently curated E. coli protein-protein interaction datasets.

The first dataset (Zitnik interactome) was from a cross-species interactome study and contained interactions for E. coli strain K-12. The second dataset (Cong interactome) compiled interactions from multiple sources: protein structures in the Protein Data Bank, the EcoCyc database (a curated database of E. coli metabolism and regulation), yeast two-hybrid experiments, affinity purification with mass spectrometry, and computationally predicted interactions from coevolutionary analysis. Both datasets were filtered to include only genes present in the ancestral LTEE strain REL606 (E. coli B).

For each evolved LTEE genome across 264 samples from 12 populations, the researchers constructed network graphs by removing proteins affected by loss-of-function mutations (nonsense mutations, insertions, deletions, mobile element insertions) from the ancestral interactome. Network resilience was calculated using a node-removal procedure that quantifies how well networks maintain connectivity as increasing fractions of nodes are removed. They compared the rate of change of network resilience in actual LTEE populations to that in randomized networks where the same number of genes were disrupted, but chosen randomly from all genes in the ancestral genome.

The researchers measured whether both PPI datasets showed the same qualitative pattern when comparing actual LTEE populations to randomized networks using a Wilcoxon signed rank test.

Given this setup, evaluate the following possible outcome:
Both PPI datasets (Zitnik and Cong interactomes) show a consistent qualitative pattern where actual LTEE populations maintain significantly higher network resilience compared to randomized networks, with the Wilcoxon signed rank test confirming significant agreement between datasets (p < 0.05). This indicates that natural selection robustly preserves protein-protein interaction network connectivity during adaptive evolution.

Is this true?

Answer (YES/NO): YES